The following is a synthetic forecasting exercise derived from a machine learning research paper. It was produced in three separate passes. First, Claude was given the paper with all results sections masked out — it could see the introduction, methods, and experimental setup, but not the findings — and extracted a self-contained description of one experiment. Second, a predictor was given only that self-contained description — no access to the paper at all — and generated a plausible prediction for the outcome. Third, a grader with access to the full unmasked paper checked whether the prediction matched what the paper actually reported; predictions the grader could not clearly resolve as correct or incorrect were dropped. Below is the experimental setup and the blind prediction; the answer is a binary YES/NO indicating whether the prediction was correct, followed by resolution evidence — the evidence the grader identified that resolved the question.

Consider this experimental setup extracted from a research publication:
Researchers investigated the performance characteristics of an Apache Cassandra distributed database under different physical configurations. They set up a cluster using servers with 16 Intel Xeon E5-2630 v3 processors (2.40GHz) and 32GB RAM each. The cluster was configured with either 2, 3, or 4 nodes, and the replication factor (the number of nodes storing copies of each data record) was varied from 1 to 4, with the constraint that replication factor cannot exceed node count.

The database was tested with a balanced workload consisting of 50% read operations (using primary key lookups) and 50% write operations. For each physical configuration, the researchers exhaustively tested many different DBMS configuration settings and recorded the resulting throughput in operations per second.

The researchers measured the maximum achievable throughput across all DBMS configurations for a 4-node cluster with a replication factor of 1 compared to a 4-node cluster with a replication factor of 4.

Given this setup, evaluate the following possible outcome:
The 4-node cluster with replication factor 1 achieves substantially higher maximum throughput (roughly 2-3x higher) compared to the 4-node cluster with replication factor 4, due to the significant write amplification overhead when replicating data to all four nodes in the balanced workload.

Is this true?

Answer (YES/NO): YES